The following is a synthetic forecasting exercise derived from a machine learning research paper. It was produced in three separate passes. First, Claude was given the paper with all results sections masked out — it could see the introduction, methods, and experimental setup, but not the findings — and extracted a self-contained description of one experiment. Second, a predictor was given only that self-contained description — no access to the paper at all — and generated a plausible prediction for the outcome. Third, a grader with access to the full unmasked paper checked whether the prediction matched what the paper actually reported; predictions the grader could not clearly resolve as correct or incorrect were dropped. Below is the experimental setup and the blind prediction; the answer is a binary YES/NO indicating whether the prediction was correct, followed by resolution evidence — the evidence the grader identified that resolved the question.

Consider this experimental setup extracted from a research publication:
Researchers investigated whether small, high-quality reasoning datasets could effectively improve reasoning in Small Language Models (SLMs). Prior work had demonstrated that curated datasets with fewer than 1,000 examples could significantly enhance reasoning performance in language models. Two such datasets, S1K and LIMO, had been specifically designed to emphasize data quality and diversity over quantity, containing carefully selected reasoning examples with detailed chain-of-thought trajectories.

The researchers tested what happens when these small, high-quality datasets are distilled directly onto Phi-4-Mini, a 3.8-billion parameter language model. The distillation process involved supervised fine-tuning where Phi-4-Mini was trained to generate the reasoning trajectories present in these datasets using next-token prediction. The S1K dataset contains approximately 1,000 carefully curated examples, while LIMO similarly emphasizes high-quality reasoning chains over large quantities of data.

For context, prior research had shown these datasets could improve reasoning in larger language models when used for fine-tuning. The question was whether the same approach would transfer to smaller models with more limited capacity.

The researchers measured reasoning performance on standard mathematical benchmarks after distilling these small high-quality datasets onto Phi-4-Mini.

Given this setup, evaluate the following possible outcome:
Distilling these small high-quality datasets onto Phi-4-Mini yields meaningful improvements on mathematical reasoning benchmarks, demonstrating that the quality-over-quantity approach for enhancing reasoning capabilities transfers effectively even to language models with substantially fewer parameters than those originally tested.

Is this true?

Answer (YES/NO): NO